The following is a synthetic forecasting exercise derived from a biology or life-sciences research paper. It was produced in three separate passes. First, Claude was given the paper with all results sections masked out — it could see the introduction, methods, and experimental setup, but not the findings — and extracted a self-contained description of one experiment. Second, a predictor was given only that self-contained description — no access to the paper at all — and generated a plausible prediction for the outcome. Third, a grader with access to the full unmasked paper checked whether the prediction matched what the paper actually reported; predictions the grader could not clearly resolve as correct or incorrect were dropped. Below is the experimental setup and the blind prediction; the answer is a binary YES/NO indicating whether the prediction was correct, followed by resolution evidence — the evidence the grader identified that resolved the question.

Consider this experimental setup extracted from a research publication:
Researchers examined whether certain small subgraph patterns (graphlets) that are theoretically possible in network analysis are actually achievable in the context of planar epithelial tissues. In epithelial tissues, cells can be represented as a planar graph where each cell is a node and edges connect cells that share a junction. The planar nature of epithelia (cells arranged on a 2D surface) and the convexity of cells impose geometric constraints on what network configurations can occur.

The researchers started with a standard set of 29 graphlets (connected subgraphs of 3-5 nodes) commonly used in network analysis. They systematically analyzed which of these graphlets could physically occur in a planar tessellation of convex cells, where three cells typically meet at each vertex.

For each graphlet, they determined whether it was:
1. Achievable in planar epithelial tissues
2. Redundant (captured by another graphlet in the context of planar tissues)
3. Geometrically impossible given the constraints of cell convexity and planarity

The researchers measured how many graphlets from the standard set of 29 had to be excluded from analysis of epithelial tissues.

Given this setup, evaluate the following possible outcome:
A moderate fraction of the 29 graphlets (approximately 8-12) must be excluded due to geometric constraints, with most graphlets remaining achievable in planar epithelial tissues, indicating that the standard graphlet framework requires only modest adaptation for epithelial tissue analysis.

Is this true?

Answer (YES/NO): NO